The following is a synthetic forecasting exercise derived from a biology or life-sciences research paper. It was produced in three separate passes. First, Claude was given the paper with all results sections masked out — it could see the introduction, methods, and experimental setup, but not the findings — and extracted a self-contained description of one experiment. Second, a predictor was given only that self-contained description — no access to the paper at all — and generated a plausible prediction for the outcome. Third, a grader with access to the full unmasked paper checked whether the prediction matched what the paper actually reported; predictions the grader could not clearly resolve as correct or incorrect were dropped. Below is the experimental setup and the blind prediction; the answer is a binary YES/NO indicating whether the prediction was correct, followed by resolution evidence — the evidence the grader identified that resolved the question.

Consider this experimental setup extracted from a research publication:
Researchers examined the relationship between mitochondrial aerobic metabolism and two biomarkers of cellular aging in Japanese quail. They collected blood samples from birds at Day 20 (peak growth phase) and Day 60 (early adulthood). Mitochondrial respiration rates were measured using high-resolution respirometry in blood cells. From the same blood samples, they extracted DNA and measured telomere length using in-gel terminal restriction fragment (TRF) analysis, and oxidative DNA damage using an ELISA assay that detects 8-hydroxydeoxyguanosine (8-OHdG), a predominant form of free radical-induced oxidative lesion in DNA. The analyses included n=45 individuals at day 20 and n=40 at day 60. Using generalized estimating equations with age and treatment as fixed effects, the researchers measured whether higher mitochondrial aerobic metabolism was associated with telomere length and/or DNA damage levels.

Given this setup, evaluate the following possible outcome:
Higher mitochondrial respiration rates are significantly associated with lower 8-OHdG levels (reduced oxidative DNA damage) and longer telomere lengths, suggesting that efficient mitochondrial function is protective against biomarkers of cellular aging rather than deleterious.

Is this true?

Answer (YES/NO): NO